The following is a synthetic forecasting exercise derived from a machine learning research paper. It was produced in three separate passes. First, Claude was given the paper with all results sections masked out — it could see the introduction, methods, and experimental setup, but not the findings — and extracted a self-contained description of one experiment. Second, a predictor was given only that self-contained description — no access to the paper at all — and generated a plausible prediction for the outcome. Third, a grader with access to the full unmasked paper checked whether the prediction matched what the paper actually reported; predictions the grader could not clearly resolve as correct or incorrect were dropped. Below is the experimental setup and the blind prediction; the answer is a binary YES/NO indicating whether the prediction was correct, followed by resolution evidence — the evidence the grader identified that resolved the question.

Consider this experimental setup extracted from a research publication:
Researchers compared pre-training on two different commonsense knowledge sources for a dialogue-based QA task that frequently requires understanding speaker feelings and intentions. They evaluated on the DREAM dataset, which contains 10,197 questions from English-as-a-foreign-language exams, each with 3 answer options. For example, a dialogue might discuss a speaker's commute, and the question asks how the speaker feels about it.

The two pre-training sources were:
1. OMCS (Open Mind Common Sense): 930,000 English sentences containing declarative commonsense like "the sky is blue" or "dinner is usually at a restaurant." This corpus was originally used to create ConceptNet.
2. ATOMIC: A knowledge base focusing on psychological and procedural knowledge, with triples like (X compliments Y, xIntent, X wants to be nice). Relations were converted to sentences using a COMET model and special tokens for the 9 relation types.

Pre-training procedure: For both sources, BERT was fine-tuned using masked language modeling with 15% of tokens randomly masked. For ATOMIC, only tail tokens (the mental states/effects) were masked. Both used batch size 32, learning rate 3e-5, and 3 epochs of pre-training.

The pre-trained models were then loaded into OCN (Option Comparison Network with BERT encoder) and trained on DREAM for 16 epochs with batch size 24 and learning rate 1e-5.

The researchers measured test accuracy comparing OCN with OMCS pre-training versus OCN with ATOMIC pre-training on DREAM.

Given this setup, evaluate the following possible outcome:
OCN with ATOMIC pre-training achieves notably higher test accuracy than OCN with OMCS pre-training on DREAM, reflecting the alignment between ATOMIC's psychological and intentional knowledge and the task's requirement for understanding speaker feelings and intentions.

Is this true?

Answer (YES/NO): NO